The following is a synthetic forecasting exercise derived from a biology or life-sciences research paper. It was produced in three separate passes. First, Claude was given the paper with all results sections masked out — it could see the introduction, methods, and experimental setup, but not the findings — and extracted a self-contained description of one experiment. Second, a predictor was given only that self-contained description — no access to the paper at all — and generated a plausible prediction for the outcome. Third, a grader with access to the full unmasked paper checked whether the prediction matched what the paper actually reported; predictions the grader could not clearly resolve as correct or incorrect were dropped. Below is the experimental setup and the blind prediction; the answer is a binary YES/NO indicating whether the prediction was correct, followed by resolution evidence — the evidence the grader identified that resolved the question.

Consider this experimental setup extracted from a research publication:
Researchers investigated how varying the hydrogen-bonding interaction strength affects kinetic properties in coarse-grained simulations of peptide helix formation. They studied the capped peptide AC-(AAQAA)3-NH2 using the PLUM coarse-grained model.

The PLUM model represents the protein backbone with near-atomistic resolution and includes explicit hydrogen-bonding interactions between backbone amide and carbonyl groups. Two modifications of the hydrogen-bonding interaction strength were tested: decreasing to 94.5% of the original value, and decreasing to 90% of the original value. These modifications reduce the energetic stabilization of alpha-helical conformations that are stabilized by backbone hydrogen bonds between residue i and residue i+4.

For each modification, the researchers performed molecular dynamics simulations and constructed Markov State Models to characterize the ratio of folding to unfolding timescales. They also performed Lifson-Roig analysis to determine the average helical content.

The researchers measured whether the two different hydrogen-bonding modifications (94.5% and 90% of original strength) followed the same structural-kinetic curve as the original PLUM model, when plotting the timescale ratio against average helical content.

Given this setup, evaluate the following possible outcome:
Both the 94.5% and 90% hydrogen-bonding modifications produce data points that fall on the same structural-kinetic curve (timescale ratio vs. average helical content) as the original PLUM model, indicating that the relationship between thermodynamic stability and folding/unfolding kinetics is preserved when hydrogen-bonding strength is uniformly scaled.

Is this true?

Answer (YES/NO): YES